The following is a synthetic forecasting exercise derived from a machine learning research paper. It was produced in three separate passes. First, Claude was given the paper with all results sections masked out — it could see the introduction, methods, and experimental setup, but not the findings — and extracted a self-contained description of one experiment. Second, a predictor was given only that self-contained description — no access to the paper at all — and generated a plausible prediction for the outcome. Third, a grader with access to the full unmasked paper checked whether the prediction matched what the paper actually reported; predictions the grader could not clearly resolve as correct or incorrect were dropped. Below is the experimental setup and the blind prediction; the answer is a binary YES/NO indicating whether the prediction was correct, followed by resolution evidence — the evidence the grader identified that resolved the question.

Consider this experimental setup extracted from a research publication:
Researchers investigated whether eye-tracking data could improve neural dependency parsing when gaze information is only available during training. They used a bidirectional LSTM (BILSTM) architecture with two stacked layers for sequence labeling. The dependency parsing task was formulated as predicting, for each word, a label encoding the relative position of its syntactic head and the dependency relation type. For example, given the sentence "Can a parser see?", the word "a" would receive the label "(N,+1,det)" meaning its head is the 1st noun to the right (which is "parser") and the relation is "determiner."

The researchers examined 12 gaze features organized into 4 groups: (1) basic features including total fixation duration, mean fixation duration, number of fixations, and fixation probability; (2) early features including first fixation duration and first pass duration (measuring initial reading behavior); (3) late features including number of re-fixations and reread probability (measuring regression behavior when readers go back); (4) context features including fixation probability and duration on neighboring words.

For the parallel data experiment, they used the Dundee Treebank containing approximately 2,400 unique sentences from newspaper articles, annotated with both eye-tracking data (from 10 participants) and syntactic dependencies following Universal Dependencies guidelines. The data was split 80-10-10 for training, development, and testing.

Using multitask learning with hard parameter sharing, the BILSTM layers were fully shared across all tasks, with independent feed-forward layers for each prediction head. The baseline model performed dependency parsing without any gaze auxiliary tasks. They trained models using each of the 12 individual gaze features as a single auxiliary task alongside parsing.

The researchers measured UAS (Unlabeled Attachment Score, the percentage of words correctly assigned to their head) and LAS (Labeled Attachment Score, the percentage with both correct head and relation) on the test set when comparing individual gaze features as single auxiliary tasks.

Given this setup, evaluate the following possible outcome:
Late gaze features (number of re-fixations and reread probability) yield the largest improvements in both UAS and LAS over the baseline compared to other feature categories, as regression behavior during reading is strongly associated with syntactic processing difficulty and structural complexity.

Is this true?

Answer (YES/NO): NO